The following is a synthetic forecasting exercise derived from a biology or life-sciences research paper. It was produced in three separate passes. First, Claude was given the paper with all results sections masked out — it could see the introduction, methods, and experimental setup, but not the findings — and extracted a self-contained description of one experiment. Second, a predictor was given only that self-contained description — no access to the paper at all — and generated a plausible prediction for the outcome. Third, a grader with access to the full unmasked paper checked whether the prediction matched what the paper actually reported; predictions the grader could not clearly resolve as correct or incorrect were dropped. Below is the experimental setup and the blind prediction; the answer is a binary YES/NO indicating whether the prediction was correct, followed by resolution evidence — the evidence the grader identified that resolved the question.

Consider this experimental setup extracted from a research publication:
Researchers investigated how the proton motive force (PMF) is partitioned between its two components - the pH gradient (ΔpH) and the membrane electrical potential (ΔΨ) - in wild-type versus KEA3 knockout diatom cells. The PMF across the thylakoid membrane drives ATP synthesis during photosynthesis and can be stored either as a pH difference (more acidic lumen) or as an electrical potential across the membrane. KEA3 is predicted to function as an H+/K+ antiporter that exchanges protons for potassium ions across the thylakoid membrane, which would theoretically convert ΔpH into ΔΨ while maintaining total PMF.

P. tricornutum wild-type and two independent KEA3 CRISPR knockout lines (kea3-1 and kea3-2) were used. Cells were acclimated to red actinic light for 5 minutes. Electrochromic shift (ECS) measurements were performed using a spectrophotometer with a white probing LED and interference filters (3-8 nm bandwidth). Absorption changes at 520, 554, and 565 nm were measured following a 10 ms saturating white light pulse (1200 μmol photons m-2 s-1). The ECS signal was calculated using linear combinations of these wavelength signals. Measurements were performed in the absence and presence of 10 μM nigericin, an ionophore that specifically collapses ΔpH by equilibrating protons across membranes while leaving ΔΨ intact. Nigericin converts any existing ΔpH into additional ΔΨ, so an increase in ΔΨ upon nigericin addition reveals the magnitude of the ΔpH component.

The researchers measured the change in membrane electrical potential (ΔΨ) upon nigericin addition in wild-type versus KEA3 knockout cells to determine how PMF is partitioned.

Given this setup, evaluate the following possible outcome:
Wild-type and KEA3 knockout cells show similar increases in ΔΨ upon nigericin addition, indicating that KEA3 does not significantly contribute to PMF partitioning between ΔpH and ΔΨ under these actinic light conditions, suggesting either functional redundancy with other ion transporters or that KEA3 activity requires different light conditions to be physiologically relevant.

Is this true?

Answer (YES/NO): NO